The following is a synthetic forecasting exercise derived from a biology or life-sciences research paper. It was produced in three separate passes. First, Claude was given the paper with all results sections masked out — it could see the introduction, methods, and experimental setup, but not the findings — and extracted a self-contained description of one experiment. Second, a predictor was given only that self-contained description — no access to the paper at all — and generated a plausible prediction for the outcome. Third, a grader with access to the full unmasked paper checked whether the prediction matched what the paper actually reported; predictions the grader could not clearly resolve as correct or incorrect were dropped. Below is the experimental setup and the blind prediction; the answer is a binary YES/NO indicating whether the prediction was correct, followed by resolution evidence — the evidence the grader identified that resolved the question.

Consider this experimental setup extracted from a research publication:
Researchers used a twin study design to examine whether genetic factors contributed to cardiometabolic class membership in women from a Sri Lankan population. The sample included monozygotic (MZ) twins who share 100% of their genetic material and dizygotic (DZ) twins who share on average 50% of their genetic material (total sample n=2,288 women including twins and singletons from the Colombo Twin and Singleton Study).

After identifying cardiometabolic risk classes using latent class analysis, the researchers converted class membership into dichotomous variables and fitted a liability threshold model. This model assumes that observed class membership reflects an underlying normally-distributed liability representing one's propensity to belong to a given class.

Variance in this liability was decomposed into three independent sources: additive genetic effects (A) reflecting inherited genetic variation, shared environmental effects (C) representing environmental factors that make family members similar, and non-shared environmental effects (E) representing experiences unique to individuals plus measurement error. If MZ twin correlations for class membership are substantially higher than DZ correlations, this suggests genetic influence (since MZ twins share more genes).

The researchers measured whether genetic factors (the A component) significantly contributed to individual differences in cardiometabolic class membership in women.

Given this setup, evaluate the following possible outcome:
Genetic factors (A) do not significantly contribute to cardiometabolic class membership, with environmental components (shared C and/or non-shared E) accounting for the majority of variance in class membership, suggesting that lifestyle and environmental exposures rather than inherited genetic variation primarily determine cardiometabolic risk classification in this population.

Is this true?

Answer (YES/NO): NO